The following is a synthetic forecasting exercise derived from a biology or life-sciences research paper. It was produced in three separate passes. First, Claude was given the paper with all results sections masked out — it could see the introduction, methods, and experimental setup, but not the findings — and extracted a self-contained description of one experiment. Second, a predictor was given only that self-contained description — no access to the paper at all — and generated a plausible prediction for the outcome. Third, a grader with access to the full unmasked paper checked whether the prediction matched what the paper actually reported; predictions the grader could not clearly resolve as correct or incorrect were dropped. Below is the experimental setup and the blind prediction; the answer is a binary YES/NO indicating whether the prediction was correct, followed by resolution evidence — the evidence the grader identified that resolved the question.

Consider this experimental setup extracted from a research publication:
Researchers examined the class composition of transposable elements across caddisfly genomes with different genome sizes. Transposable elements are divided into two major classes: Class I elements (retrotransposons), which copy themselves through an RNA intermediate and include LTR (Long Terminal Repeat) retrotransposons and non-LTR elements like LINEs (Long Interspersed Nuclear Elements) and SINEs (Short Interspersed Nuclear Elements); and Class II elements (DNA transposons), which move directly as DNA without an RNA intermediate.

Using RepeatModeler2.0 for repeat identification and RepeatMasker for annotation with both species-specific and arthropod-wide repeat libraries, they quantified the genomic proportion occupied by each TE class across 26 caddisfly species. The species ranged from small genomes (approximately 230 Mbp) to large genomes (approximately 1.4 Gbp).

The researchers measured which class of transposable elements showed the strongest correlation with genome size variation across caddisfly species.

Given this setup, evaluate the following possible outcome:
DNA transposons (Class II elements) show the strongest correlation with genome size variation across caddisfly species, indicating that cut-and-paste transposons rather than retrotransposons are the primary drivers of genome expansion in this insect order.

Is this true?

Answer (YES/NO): NO